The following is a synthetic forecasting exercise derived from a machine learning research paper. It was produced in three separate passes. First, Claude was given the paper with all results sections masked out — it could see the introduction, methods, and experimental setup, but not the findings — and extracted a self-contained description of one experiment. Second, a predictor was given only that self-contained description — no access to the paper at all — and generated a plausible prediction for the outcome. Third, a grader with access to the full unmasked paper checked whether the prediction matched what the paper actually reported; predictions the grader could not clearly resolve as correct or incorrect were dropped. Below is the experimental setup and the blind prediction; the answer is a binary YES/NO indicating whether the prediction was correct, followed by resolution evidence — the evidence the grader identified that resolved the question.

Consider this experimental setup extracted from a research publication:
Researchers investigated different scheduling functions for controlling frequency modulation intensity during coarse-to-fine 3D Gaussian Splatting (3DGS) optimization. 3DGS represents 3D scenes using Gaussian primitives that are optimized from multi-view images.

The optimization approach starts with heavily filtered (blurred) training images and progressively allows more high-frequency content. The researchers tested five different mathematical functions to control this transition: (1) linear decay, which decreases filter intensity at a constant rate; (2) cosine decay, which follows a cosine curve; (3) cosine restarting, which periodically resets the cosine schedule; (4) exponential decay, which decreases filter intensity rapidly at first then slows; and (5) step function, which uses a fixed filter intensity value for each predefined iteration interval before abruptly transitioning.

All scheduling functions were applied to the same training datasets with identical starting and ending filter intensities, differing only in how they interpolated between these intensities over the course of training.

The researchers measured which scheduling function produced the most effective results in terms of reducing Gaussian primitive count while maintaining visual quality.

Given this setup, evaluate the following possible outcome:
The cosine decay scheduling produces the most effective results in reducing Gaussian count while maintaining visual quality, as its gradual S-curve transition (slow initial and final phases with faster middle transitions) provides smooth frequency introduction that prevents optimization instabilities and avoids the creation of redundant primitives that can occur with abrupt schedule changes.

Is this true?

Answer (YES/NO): NO